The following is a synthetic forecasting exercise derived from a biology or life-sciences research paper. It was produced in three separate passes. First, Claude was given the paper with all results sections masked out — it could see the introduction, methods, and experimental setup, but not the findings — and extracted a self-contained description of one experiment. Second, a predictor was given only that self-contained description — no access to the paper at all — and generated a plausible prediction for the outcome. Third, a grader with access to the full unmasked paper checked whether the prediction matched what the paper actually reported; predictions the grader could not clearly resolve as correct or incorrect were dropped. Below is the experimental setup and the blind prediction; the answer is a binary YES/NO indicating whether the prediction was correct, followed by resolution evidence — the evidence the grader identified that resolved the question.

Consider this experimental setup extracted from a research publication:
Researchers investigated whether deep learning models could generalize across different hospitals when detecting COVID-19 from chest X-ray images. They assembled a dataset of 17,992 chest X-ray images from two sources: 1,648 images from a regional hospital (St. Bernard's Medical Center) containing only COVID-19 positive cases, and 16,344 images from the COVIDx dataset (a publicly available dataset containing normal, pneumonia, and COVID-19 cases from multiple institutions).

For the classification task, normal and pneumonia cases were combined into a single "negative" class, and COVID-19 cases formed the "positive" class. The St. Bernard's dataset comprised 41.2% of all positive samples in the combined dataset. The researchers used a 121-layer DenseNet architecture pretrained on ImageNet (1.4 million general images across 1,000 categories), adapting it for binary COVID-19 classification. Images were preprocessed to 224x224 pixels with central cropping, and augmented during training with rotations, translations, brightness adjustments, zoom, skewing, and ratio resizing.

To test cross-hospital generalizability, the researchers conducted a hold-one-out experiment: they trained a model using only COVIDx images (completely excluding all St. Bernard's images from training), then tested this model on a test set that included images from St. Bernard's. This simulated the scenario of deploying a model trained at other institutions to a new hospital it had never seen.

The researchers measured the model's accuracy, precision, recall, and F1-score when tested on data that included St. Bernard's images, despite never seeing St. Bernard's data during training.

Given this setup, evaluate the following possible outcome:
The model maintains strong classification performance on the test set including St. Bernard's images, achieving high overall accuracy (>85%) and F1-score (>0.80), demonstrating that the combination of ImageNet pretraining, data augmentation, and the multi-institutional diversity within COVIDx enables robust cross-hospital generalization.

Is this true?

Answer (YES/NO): NO